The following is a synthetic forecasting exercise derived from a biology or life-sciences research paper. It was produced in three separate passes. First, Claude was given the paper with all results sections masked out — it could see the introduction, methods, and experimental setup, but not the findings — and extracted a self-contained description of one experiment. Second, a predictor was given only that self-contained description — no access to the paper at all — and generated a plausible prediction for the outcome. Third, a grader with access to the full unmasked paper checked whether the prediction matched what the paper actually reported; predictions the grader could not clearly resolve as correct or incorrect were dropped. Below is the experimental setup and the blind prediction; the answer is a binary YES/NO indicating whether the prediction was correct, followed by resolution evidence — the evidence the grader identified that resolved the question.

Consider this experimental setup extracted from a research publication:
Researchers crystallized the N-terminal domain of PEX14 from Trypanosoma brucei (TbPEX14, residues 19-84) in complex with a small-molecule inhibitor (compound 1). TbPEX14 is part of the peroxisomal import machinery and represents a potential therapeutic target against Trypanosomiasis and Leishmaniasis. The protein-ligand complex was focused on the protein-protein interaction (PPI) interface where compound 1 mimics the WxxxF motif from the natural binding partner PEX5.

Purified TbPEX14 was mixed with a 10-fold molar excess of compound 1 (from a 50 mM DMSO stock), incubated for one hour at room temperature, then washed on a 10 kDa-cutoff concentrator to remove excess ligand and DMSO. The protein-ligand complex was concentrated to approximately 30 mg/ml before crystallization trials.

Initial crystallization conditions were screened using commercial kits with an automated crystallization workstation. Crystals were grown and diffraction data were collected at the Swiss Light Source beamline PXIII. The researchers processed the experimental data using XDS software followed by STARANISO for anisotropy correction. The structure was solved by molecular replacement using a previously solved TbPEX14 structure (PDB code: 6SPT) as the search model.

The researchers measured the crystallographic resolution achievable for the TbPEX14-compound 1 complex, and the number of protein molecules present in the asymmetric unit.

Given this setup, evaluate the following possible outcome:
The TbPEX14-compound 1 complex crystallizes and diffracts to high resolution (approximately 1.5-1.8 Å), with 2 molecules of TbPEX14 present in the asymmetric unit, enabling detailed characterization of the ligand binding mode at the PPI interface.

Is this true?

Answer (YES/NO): NO